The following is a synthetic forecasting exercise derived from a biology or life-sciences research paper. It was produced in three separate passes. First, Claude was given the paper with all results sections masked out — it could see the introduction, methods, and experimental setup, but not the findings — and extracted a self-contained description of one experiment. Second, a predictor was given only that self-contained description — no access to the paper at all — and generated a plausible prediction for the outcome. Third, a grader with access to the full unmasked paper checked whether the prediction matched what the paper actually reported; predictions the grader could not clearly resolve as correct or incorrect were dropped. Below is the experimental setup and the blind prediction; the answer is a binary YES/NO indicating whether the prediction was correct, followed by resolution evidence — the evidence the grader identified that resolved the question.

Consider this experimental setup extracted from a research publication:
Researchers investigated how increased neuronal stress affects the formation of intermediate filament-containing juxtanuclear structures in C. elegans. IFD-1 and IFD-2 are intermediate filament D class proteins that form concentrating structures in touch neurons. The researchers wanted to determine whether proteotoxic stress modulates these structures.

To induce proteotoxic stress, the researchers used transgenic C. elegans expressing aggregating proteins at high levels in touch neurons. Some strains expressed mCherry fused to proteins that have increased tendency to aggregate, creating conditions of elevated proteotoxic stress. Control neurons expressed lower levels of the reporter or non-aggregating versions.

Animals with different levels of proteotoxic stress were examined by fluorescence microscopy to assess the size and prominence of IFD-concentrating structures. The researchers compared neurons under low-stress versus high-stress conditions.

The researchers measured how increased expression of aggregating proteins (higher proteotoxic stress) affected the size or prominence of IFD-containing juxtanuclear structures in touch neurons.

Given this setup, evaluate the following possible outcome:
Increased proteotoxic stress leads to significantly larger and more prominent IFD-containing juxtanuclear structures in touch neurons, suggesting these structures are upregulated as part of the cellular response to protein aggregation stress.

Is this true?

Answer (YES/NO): YES